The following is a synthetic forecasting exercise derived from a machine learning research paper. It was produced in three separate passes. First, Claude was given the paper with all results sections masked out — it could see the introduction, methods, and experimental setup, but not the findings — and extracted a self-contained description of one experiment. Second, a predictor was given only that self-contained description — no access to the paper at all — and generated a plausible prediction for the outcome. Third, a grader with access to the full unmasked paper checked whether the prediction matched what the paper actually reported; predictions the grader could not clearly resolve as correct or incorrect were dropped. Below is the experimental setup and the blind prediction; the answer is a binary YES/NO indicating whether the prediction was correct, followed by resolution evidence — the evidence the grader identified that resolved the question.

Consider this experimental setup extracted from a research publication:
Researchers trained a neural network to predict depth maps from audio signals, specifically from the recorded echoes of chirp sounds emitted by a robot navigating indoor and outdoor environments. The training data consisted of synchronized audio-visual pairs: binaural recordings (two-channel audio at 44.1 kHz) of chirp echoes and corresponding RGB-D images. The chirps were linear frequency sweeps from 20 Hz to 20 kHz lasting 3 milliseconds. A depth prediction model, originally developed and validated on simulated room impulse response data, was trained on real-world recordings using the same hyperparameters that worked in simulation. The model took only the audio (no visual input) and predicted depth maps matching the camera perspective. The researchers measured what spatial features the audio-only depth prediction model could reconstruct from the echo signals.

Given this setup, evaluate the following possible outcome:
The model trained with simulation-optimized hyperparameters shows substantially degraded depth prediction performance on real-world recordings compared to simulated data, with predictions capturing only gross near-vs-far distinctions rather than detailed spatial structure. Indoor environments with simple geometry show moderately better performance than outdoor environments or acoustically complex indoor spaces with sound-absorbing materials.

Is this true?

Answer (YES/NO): NO